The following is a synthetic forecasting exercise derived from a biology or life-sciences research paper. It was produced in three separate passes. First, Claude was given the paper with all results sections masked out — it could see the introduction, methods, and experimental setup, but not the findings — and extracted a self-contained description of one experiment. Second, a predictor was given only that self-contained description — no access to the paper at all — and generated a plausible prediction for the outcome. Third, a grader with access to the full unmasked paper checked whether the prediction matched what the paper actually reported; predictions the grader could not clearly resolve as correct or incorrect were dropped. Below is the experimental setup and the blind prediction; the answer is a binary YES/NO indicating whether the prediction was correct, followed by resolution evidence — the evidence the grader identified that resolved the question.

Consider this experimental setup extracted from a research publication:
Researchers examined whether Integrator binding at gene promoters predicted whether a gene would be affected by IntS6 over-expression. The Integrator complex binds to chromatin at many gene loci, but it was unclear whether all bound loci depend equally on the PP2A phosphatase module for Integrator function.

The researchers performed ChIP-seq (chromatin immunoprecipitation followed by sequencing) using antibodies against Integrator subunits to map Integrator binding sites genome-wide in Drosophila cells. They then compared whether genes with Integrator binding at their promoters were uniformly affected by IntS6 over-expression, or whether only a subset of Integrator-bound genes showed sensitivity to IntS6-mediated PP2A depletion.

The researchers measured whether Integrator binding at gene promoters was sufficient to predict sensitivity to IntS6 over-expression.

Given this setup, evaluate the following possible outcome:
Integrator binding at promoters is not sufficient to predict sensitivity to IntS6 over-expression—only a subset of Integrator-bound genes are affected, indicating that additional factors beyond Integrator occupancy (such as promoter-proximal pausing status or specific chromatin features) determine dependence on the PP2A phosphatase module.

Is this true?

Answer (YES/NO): YES